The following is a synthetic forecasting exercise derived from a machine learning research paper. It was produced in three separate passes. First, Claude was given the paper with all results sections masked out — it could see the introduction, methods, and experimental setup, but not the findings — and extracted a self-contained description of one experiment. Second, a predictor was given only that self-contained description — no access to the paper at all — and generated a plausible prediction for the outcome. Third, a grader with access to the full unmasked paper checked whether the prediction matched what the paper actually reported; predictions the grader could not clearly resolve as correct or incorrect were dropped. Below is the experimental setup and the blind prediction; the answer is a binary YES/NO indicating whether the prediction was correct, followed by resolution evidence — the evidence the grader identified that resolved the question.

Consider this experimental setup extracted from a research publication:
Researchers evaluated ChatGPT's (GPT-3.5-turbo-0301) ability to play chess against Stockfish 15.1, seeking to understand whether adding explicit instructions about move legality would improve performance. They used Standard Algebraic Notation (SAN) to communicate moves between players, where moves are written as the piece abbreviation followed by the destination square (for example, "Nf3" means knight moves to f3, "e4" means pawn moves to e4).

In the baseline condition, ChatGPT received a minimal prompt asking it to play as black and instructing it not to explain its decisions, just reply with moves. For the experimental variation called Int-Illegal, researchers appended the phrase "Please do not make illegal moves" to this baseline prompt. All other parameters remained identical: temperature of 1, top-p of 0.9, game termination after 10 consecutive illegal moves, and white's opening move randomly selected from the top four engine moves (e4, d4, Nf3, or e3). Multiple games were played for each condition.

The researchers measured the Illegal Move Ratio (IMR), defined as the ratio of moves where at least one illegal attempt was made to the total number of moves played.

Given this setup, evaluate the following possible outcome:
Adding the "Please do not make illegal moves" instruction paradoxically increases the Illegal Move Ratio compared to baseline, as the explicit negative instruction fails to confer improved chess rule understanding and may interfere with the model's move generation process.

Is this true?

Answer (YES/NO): NO